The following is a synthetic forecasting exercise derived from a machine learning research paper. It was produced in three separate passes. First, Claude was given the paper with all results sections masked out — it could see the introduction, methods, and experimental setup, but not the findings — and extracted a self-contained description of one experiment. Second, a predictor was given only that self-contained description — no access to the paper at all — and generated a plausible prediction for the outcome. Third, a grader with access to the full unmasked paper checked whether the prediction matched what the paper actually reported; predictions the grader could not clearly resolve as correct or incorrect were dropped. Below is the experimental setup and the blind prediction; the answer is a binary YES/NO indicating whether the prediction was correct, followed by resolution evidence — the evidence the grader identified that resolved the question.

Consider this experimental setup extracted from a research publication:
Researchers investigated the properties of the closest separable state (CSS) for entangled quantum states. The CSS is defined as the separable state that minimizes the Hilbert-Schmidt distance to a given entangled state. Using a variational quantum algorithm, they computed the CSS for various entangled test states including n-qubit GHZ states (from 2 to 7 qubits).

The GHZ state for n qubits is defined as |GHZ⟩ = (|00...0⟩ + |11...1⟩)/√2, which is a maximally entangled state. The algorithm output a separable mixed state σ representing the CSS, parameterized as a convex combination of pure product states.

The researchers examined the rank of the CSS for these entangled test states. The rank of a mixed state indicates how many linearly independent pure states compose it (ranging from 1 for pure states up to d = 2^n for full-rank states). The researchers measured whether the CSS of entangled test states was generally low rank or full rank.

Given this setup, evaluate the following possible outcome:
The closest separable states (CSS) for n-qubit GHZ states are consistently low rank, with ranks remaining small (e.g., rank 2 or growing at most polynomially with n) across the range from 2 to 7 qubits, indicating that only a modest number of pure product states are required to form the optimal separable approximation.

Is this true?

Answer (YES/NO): NO